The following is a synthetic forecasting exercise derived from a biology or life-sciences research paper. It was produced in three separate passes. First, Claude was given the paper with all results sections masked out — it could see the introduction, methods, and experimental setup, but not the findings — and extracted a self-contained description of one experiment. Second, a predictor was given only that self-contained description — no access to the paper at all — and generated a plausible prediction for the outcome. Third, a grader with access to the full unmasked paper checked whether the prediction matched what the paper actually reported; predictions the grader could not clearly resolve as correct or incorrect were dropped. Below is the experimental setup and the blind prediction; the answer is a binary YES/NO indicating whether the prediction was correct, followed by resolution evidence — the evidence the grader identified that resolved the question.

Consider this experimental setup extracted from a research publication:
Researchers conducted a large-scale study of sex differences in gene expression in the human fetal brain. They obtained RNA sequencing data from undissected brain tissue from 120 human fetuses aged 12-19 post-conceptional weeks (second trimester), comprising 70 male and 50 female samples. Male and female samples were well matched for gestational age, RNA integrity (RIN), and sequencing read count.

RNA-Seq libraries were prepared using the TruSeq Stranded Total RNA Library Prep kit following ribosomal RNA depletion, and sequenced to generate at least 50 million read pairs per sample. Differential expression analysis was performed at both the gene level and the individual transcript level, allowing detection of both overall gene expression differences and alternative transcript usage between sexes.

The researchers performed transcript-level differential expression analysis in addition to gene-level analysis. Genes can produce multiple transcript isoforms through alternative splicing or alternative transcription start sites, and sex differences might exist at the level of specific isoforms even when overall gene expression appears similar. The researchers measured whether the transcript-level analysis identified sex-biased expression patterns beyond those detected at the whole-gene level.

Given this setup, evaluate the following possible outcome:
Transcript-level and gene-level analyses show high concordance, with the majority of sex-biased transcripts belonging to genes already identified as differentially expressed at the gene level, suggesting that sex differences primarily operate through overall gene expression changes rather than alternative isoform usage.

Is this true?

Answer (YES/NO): NO